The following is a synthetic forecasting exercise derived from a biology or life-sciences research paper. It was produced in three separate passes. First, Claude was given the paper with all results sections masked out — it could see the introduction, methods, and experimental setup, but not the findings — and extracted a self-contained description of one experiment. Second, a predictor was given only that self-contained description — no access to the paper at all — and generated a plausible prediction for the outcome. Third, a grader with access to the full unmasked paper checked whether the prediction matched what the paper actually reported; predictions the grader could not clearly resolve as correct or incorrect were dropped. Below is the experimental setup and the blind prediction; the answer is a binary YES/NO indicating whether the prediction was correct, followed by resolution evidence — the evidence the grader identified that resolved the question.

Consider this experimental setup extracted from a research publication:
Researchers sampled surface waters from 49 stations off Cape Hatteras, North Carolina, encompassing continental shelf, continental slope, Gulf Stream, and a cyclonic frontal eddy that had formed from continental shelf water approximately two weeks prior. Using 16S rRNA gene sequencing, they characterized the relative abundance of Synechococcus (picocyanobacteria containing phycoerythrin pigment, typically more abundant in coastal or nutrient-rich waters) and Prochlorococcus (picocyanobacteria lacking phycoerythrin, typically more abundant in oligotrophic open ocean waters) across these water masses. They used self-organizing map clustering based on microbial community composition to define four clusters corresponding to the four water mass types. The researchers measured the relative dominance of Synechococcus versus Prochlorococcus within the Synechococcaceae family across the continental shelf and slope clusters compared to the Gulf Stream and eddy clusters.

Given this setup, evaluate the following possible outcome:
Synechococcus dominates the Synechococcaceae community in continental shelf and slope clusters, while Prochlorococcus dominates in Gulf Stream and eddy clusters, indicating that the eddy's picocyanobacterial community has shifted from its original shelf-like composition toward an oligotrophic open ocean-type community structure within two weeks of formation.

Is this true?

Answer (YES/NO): YES